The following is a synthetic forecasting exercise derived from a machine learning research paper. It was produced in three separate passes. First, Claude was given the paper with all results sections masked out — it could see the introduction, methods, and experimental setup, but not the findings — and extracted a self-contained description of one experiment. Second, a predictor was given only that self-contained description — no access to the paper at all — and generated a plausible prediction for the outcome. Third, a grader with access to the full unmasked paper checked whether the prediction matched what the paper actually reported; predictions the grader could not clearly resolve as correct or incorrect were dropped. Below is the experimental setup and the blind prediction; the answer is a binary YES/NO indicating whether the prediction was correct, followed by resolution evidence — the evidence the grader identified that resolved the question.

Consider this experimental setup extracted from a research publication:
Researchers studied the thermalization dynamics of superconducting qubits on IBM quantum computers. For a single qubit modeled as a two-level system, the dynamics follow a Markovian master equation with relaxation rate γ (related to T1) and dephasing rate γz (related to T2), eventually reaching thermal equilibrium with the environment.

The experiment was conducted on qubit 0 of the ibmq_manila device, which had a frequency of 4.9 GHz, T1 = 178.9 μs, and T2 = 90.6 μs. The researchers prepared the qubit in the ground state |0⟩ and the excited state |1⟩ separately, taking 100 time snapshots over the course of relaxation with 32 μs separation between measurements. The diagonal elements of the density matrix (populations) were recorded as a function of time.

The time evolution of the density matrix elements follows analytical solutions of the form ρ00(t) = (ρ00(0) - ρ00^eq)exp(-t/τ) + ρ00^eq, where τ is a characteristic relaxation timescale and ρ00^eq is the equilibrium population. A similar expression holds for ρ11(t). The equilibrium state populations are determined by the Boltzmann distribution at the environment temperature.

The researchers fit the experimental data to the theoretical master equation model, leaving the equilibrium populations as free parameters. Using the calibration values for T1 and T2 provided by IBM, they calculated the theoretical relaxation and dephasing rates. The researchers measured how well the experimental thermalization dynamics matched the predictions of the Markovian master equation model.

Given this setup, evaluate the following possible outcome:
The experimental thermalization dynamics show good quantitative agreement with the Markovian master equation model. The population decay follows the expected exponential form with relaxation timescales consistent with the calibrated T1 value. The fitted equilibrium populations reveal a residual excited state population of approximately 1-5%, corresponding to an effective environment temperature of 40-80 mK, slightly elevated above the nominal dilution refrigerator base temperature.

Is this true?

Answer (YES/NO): YES